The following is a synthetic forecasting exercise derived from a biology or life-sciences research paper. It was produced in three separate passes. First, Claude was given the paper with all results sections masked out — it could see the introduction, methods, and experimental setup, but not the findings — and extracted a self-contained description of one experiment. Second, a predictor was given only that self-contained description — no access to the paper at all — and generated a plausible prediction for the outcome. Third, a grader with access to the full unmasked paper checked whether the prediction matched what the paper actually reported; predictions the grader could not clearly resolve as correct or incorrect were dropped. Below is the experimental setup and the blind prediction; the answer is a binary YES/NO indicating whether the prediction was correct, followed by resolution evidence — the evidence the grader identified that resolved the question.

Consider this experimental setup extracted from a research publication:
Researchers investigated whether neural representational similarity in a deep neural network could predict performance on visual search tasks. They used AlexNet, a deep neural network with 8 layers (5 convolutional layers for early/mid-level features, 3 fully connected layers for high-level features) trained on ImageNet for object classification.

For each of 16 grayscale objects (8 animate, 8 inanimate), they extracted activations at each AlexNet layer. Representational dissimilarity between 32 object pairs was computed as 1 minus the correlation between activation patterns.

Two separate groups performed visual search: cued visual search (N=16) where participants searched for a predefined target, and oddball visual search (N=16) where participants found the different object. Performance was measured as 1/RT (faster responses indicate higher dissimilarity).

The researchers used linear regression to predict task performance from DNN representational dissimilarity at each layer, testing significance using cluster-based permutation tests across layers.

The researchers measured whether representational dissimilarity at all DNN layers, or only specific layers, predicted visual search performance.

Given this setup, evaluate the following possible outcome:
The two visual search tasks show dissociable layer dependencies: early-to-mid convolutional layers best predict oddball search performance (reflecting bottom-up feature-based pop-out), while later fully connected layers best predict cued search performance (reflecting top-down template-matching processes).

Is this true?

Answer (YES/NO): YES